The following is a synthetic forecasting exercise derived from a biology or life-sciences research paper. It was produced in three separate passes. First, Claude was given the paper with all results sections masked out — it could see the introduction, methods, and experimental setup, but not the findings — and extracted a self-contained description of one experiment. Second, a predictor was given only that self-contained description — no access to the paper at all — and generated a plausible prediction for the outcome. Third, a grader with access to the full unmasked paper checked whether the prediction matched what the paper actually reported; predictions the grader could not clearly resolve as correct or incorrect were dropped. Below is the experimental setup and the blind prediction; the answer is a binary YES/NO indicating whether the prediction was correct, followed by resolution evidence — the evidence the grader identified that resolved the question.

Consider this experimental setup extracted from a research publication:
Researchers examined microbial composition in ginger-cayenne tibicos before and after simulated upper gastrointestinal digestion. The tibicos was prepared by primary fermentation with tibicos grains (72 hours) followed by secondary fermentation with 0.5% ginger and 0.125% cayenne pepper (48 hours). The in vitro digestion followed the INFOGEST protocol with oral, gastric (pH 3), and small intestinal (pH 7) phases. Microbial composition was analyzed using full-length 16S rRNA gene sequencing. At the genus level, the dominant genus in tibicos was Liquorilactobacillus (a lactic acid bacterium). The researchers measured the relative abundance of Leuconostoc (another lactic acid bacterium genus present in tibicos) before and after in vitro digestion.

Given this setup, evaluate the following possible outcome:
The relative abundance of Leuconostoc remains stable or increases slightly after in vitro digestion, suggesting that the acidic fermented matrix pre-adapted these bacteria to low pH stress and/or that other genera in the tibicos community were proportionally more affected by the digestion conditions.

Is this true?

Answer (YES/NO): NO